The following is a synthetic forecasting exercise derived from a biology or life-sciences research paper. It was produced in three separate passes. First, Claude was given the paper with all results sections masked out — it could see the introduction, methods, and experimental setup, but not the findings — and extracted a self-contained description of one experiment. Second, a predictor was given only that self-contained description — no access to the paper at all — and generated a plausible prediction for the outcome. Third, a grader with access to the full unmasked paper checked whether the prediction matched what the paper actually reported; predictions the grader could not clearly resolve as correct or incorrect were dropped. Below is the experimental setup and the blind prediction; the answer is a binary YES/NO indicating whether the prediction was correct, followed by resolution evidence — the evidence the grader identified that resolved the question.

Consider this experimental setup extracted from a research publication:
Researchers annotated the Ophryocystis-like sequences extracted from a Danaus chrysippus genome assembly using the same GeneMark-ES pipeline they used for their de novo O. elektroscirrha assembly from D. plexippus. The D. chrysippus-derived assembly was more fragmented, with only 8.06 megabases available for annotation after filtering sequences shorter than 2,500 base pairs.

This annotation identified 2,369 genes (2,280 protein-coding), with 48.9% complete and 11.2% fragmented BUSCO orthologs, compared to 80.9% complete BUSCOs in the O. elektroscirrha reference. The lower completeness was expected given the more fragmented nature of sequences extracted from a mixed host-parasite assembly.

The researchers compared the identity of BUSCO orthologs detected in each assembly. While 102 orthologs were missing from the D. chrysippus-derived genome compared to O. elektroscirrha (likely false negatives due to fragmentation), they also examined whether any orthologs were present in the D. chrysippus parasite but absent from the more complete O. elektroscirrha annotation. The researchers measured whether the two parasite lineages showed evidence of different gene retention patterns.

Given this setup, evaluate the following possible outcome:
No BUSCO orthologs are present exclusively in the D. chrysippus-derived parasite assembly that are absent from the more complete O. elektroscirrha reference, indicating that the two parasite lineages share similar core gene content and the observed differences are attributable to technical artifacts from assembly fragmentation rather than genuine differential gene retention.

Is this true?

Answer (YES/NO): NO